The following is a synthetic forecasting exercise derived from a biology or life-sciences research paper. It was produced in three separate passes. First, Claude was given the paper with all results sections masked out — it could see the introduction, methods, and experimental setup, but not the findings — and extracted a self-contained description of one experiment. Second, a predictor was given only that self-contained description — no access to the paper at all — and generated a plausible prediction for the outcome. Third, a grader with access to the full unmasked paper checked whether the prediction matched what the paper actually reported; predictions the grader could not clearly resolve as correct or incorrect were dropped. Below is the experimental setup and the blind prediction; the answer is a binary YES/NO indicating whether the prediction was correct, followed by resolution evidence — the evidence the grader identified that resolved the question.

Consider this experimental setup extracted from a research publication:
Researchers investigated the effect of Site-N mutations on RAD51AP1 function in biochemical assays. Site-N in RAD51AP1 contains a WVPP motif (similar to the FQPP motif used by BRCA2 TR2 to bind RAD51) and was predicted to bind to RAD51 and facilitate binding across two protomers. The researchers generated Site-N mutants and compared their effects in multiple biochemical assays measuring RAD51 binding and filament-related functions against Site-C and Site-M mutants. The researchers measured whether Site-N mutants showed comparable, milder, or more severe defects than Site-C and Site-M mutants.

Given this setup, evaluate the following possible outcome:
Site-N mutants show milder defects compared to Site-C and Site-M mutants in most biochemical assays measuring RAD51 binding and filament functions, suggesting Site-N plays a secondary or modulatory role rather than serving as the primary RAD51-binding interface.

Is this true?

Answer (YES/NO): YES